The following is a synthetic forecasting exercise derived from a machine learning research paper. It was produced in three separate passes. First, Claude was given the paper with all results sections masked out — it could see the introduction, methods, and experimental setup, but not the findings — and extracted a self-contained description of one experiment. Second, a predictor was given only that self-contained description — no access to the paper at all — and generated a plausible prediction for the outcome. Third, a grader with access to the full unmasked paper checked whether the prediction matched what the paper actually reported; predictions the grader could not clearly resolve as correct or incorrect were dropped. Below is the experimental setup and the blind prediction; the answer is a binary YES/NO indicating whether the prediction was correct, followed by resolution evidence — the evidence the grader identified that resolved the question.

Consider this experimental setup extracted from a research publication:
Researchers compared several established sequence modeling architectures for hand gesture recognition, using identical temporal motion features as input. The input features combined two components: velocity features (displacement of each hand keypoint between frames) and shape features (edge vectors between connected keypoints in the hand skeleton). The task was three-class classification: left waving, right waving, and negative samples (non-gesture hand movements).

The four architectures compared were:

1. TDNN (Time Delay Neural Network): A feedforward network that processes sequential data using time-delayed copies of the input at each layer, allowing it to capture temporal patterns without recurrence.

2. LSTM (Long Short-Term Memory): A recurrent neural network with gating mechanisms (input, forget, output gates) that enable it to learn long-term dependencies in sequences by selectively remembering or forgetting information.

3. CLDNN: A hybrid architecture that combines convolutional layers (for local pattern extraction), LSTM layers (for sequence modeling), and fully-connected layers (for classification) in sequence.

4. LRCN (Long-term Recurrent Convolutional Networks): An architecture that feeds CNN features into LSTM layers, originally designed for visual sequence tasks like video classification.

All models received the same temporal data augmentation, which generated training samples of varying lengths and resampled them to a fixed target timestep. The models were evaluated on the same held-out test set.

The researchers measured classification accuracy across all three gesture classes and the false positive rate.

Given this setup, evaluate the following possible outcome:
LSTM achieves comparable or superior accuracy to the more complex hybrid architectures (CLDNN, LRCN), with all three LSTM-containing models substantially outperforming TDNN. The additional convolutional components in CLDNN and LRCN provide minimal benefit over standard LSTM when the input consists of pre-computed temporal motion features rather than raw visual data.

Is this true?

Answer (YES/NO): YES